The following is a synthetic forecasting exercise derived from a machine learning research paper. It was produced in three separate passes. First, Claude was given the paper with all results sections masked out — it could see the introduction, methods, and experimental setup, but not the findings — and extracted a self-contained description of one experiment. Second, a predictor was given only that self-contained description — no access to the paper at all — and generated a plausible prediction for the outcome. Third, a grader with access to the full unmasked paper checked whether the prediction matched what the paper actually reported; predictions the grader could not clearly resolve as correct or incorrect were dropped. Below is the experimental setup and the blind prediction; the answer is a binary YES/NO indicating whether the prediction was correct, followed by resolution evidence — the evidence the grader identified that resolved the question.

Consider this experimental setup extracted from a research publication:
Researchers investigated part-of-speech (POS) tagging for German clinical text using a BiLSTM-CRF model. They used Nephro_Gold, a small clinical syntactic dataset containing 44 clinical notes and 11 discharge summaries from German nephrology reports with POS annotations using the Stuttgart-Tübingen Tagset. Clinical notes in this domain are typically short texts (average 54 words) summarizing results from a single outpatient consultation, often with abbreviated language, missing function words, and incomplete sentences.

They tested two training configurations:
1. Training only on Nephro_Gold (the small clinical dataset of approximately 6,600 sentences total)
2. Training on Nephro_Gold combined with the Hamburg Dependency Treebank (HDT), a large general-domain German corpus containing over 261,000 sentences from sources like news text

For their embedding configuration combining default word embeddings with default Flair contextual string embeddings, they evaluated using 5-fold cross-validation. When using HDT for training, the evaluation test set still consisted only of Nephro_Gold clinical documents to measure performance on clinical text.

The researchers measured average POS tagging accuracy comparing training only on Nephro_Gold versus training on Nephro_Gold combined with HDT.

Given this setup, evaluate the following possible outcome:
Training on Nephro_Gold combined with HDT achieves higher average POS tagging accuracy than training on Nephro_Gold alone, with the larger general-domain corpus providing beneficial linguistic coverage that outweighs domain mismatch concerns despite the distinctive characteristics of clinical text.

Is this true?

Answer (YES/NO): YES